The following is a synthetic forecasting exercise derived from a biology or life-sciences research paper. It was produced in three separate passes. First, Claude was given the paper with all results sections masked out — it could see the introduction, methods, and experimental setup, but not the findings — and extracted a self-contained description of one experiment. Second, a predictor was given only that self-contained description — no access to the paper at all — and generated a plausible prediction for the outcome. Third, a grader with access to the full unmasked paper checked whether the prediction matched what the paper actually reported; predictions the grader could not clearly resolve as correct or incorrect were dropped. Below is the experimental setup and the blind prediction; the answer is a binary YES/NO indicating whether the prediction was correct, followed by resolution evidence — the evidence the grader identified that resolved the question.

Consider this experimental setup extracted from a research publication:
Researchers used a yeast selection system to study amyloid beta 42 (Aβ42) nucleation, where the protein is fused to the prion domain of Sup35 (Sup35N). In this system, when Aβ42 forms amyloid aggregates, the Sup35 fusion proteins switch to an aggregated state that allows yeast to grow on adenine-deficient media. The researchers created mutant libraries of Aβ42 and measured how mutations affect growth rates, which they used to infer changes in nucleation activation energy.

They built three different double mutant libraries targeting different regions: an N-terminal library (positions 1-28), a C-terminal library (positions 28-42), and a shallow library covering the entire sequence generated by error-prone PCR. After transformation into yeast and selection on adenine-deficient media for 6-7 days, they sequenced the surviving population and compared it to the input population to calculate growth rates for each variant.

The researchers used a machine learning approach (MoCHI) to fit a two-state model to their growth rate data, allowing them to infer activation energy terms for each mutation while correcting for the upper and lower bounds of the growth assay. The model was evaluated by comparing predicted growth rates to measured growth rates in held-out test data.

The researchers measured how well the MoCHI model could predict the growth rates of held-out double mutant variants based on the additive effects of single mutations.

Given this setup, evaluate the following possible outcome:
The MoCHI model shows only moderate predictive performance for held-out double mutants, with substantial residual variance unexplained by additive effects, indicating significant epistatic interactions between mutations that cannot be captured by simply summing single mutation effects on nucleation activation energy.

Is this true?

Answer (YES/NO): NO